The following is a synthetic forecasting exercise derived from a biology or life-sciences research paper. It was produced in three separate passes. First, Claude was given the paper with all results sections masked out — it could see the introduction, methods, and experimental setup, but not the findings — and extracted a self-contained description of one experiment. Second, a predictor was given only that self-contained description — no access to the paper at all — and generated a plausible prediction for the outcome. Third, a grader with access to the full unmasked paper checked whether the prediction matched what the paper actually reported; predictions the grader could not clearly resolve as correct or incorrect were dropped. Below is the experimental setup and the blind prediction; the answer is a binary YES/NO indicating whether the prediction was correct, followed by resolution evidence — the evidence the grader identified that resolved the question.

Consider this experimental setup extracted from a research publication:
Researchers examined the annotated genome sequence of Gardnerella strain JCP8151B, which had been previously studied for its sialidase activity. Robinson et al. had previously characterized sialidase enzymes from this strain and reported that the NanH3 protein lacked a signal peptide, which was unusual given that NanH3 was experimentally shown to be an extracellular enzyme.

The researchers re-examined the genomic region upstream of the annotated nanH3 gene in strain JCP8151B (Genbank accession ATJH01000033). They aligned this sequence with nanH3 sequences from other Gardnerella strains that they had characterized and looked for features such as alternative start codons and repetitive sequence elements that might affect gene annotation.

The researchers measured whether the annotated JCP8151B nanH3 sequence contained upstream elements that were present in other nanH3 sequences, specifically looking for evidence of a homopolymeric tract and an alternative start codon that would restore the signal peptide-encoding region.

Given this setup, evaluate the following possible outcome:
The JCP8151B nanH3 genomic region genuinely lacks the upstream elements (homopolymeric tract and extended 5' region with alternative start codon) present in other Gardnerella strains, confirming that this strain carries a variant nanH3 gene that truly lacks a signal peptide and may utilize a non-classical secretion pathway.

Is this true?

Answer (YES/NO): NO